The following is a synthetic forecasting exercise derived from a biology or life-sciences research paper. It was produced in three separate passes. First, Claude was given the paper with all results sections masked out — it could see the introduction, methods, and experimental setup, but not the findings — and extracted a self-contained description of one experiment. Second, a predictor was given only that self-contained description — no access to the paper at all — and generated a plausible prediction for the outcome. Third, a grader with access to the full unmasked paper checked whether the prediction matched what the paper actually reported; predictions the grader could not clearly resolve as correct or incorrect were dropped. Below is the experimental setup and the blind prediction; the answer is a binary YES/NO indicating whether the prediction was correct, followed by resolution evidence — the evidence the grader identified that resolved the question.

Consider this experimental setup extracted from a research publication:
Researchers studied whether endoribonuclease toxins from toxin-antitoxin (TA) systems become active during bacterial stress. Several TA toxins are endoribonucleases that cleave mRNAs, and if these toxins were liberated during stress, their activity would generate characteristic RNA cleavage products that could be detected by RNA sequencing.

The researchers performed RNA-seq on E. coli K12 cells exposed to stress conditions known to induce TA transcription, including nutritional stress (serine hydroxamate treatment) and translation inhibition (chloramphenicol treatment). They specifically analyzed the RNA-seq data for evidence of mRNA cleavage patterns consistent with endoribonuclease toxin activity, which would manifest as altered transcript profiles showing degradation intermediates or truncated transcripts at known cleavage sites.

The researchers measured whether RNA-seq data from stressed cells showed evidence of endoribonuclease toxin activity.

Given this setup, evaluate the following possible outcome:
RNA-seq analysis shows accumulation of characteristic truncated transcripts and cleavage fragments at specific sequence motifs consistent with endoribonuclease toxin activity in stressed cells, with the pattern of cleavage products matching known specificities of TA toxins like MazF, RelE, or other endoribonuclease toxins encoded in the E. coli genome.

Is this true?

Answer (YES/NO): NO